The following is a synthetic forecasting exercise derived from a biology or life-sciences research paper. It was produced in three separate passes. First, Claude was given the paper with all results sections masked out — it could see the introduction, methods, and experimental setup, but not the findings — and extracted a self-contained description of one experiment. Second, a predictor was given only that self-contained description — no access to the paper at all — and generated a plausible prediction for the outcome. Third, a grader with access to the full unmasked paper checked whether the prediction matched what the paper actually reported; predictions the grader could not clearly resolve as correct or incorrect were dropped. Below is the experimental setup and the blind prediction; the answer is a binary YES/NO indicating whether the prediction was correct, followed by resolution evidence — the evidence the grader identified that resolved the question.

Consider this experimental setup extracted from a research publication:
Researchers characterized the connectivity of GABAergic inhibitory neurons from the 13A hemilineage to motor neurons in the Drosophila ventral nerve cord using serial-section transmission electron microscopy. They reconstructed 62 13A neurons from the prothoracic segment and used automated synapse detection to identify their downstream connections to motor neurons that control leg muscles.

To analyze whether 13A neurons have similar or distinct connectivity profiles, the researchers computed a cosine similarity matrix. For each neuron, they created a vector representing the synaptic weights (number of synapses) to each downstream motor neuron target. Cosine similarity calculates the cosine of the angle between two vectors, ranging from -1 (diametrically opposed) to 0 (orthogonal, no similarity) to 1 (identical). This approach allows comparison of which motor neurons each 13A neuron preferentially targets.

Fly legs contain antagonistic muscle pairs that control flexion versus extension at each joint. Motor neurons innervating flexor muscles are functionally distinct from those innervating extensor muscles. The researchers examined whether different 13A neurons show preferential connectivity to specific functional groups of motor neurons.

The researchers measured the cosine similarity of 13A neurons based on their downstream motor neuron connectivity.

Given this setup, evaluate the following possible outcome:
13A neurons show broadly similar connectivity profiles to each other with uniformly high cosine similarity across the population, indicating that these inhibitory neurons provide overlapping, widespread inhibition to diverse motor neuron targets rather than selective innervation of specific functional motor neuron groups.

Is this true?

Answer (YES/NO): NO